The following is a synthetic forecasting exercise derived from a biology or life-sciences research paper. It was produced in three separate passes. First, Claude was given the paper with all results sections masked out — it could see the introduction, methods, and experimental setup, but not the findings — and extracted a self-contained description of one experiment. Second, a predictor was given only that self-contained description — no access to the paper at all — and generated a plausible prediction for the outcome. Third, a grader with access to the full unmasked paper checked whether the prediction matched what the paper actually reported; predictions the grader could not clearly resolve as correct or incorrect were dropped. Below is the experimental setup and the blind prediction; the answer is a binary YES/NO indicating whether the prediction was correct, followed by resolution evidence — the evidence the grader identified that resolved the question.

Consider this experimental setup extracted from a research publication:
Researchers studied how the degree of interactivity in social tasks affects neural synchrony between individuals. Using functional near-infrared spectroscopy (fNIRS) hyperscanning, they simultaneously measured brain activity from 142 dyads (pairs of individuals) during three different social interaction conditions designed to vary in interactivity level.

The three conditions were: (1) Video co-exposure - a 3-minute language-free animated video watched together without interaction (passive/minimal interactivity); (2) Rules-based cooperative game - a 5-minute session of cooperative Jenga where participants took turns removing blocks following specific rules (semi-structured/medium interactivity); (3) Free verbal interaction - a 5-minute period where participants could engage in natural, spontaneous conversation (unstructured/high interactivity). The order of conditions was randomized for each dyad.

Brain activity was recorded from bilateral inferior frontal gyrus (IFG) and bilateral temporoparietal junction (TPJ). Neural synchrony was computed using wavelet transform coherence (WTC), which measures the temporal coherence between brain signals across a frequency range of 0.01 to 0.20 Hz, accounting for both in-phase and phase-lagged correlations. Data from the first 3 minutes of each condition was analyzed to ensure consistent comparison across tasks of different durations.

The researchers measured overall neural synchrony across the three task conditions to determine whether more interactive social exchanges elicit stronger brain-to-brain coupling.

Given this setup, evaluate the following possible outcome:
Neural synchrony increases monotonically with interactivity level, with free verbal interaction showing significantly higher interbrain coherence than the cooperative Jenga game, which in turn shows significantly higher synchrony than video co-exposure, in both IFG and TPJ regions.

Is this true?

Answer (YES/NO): NO